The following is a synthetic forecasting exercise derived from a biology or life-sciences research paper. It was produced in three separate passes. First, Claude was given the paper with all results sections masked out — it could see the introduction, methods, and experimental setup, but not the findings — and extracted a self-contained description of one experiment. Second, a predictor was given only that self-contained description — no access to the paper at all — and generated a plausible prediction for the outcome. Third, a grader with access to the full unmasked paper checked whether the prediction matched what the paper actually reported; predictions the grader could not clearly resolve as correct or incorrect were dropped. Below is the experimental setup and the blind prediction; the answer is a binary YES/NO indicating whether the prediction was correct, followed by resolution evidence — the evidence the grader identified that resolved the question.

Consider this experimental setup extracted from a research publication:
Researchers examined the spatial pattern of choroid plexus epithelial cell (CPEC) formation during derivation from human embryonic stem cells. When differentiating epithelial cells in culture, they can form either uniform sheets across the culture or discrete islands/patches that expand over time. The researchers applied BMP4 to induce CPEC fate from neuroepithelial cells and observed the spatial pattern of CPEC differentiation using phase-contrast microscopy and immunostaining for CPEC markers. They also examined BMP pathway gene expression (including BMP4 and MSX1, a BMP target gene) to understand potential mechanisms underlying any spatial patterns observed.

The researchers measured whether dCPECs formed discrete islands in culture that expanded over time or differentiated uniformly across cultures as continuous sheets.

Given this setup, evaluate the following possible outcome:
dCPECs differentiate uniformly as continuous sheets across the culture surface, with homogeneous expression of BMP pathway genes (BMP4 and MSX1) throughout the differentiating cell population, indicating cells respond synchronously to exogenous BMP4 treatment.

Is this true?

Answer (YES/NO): NO